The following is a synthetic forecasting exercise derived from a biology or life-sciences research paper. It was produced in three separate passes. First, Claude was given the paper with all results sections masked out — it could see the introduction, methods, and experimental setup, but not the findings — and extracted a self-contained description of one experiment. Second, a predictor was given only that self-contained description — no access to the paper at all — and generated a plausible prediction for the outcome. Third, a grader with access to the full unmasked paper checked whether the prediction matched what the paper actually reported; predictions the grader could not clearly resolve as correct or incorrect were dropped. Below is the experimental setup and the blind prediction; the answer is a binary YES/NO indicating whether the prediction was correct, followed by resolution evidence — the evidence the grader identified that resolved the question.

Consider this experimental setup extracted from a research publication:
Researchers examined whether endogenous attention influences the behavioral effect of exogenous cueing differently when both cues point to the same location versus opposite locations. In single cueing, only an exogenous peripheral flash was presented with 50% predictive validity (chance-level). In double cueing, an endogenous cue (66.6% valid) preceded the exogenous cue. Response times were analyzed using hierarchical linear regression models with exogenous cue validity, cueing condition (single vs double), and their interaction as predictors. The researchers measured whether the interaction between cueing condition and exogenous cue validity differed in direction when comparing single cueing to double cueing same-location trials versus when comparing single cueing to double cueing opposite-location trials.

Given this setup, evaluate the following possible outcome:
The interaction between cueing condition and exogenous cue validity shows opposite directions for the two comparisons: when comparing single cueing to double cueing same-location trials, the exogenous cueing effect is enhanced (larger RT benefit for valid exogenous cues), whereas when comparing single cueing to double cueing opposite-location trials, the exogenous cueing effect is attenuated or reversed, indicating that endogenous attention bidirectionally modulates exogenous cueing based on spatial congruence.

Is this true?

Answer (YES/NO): YES